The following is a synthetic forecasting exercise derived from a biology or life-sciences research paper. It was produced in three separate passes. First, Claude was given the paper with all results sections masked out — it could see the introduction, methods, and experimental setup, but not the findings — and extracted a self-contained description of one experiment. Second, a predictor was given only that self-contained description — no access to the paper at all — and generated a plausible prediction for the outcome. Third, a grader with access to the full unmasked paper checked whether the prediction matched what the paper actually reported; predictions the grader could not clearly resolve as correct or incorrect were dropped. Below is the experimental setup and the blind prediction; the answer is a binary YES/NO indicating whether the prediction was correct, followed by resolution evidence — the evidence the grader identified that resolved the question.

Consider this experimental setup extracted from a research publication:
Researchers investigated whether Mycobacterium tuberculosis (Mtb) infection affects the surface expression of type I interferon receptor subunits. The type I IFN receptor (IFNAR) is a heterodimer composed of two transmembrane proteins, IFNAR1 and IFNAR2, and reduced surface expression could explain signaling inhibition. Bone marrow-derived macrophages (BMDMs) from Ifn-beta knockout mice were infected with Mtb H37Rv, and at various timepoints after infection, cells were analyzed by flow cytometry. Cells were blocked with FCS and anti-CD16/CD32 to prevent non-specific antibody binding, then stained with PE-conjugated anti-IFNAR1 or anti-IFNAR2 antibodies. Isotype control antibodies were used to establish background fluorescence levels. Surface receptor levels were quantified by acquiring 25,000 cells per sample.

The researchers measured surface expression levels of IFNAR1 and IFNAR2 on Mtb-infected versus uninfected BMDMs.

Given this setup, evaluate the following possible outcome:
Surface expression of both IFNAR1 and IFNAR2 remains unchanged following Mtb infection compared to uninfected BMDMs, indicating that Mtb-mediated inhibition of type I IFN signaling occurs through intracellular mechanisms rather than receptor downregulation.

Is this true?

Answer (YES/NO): YES